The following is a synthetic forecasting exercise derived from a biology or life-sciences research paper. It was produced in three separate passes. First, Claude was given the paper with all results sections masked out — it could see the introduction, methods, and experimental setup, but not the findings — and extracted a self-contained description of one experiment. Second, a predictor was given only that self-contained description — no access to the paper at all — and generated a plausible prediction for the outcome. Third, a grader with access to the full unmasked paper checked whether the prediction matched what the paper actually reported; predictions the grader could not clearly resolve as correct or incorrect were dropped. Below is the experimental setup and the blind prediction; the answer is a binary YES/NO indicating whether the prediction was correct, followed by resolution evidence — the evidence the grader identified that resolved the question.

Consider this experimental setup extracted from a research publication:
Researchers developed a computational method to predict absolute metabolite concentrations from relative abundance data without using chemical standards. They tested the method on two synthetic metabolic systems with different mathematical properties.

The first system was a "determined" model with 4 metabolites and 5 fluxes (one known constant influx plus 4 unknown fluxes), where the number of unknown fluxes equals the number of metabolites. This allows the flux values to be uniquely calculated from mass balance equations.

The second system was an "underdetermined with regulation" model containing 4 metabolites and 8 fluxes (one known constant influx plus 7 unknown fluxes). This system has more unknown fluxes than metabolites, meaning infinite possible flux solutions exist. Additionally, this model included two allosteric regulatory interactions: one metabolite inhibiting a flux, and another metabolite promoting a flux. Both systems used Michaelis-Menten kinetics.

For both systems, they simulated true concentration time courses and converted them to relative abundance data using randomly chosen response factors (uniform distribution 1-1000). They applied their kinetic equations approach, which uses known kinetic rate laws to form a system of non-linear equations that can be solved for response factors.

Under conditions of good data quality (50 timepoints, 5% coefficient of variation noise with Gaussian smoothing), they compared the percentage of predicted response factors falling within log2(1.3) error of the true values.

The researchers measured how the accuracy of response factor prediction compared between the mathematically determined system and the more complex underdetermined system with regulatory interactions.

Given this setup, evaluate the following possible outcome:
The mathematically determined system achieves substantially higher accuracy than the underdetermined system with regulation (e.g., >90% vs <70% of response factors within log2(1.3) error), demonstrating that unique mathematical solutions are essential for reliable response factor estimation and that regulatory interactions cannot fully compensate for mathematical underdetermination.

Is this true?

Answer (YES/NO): NO